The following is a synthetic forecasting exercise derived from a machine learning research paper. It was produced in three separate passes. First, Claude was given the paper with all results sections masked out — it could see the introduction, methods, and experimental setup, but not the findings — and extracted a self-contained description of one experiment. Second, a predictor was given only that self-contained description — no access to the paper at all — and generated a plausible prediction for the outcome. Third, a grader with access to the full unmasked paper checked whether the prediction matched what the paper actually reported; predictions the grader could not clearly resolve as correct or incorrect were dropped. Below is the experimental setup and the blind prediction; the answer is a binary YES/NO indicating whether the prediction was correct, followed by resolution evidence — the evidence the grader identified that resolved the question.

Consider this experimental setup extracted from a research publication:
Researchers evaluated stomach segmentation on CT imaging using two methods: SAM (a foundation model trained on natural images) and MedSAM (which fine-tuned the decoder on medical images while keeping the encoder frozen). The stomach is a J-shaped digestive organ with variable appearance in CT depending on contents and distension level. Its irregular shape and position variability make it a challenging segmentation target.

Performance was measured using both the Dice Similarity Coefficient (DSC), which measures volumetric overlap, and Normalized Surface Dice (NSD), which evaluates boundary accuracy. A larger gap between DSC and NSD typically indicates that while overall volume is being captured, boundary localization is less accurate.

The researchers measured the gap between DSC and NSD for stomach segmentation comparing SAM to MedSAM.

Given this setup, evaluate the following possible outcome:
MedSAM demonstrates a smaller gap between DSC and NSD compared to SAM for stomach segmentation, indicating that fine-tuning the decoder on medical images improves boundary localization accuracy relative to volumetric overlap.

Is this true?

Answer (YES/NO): YES